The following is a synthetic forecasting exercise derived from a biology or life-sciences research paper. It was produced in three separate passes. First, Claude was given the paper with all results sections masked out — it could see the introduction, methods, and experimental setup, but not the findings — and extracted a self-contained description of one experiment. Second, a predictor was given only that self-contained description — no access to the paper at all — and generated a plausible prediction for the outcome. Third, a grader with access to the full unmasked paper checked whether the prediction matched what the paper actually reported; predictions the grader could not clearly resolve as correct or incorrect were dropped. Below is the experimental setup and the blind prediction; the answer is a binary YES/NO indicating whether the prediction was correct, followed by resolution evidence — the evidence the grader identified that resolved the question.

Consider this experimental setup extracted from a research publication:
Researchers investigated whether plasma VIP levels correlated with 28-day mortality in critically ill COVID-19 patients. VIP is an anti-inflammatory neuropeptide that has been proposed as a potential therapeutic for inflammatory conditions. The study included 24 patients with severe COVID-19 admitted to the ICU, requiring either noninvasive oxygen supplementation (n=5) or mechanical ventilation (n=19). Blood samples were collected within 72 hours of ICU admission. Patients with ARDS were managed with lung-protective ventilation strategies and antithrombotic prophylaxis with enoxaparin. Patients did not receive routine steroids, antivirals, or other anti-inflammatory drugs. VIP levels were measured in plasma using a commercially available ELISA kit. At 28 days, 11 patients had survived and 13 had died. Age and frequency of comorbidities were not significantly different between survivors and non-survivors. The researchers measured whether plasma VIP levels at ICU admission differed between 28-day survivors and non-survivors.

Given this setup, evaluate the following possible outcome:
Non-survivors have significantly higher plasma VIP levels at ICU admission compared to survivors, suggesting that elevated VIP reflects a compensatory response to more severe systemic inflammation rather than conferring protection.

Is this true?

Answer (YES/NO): NO